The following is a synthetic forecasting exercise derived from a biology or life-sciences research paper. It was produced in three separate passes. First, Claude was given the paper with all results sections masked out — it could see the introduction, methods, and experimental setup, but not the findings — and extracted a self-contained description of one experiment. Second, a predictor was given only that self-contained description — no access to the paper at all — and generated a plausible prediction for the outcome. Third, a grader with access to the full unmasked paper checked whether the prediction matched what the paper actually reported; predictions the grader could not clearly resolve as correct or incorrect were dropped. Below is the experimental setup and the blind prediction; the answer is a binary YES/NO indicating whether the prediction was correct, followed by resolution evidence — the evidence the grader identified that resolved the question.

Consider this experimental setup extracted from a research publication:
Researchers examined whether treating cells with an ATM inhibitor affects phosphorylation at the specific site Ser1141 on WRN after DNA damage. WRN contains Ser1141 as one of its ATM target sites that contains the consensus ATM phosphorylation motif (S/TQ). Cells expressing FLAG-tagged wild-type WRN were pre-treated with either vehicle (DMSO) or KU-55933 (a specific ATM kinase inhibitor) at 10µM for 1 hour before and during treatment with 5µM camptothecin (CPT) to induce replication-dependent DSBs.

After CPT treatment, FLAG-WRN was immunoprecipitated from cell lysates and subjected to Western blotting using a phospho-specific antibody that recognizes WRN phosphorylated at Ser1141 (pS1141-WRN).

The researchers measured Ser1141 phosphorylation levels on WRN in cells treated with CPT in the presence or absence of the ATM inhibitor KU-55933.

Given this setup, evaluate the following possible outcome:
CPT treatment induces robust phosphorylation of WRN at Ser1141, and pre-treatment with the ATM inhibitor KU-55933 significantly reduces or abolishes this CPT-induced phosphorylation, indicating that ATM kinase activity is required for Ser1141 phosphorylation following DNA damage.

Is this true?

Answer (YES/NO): YES